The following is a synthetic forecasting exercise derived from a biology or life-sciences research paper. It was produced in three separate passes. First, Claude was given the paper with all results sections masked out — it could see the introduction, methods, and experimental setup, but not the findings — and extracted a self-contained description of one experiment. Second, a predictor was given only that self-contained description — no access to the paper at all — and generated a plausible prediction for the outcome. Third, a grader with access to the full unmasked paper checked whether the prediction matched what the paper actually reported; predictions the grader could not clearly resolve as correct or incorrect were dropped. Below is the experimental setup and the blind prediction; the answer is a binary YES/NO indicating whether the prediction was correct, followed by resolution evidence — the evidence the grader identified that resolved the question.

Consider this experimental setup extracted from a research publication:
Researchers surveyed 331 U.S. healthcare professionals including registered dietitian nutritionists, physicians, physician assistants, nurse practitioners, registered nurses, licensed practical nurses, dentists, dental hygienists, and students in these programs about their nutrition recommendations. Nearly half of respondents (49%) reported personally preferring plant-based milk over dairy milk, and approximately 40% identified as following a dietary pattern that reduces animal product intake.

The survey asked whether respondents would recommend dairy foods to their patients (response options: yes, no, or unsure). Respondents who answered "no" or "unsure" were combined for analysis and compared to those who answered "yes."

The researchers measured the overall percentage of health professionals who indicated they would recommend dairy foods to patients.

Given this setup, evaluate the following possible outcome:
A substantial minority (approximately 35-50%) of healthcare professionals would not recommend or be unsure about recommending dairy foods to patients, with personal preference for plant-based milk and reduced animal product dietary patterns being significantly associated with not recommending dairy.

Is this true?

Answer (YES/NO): NO